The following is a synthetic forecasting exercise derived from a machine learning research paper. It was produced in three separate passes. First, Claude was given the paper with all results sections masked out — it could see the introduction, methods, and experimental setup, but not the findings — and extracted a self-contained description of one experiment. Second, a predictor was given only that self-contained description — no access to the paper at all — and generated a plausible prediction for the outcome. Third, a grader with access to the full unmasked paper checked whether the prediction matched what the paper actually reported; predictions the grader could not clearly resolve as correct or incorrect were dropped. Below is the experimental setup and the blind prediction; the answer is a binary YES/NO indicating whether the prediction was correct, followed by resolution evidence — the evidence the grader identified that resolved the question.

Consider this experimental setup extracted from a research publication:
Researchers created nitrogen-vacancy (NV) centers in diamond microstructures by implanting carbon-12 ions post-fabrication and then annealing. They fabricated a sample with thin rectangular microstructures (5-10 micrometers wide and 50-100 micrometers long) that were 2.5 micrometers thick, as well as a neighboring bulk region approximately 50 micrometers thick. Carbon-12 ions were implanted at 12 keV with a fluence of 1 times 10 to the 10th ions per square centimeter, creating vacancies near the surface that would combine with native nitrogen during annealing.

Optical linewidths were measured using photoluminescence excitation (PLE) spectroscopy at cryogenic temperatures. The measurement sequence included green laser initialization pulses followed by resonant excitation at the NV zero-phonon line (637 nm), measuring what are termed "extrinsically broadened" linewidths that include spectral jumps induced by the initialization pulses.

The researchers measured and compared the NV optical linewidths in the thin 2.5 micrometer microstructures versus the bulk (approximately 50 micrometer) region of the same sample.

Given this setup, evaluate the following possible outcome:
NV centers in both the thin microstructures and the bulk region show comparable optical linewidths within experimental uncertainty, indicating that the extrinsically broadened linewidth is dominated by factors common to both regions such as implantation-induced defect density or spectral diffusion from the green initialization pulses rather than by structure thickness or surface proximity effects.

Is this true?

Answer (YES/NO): NO